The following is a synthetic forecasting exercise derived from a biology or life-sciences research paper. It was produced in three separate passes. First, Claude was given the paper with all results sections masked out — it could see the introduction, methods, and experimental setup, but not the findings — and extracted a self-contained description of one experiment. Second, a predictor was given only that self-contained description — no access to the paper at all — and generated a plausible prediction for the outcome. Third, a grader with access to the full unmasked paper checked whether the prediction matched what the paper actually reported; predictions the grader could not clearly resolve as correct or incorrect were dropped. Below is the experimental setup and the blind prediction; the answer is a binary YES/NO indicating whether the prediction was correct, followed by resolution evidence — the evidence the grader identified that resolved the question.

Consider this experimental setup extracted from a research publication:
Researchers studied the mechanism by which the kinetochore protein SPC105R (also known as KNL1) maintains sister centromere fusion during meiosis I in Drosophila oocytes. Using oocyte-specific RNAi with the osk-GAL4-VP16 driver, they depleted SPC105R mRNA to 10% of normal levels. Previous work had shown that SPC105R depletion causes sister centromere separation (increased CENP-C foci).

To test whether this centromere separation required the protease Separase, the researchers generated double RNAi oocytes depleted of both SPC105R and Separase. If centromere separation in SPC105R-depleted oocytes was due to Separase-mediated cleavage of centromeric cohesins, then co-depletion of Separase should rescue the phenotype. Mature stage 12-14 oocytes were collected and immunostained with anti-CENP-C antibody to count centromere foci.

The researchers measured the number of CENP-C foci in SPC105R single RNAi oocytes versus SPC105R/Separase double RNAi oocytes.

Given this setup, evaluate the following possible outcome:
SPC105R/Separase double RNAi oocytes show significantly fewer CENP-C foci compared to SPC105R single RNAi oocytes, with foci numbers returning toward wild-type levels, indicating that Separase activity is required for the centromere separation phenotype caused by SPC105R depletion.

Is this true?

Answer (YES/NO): YES